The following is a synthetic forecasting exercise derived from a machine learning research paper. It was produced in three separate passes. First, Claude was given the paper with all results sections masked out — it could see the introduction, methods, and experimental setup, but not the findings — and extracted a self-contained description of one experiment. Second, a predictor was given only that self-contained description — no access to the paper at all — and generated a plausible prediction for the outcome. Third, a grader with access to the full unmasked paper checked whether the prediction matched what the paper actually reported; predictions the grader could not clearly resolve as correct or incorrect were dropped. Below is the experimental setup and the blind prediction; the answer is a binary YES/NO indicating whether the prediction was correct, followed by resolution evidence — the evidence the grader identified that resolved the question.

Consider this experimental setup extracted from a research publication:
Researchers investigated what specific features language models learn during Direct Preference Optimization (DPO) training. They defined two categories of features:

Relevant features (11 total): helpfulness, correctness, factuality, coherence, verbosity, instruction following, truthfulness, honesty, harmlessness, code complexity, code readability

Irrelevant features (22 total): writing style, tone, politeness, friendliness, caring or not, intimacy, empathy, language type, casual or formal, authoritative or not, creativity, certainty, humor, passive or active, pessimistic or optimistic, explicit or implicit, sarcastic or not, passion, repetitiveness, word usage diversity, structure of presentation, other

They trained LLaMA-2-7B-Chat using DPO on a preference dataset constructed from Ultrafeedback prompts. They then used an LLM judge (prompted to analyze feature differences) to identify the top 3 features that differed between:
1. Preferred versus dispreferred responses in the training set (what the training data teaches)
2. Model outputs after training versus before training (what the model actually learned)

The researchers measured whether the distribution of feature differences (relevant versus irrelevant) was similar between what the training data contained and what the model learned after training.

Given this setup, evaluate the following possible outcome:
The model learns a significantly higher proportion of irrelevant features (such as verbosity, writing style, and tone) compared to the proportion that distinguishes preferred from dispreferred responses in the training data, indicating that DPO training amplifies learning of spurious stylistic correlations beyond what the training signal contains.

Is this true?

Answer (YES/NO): NO